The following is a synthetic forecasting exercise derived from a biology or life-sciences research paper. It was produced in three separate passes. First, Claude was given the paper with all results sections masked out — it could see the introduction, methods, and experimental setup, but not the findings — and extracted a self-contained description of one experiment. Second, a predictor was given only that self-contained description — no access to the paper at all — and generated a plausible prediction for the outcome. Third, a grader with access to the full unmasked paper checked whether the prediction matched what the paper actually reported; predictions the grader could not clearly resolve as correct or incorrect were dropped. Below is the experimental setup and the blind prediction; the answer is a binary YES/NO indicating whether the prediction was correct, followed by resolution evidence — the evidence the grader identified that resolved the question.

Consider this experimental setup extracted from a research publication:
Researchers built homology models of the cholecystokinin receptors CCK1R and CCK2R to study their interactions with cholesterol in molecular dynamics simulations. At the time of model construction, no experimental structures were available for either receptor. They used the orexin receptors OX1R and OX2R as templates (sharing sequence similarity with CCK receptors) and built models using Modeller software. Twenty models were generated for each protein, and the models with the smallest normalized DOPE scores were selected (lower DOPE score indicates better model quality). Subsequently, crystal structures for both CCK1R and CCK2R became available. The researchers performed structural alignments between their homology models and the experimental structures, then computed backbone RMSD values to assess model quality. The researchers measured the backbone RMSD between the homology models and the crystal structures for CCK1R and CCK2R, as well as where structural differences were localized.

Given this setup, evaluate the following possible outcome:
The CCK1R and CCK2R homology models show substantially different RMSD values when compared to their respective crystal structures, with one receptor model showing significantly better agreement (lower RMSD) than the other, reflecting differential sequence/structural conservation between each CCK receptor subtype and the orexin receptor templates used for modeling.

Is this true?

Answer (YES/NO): NO